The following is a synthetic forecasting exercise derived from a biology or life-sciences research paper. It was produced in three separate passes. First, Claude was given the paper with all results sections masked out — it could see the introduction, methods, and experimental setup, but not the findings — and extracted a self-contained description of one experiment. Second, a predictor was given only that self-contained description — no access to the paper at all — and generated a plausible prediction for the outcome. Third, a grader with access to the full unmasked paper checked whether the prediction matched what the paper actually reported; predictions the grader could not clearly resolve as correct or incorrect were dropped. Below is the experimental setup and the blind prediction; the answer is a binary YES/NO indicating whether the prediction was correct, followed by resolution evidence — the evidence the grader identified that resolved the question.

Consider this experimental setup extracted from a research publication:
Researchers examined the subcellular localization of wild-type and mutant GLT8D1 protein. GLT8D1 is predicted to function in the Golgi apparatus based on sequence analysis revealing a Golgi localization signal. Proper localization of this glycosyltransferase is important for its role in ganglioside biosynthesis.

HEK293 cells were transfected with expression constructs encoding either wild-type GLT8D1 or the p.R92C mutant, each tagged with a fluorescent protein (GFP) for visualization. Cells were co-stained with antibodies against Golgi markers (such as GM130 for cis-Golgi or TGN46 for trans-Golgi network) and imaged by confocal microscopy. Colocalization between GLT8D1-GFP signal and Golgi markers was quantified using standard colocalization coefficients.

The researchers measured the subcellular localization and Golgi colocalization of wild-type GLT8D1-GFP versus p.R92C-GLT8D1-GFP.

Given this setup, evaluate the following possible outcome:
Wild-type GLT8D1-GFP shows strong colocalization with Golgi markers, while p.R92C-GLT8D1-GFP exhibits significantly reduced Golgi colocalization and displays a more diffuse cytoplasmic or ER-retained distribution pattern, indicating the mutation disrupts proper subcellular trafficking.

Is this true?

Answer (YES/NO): NO